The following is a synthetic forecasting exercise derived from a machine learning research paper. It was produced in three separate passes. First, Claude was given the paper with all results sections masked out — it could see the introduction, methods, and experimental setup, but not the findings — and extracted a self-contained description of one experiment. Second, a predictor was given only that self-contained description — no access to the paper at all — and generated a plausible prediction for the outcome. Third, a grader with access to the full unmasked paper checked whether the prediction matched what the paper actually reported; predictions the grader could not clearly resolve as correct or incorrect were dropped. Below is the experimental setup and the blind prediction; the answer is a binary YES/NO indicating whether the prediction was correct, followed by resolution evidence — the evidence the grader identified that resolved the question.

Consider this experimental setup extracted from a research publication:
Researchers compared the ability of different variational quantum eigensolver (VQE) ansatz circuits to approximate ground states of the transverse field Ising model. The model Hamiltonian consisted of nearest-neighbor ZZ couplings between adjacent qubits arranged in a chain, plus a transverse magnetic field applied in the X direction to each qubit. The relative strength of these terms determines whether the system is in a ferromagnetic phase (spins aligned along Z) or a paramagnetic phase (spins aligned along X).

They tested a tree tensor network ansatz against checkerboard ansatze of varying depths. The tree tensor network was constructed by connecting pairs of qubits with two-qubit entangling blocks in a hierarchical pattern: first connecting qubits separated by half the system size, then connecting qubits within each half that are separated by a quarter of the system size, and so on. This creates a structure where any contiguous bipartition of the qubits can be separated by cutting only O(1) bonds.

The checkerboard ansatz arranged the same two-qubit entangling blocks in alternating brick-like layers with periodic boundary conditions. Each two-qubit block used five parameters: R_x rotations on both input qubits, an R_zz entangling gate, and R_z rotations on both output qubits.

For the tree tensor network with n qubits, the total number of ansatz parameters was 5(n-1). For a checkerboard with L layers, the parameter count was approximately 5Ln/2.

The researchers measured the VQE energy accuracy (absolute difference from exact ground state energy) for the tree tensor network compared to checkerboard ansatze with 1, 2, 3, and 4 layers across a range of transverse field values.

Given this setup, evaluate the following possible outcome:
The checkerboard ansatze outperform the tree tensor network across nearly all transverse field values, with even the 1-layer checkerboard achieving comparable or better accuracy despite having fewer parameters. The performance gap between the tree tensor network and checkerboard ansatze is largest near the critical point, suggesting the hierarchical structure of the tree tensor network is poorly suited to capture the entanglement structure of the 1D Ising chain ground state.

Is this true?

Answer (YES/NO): NO